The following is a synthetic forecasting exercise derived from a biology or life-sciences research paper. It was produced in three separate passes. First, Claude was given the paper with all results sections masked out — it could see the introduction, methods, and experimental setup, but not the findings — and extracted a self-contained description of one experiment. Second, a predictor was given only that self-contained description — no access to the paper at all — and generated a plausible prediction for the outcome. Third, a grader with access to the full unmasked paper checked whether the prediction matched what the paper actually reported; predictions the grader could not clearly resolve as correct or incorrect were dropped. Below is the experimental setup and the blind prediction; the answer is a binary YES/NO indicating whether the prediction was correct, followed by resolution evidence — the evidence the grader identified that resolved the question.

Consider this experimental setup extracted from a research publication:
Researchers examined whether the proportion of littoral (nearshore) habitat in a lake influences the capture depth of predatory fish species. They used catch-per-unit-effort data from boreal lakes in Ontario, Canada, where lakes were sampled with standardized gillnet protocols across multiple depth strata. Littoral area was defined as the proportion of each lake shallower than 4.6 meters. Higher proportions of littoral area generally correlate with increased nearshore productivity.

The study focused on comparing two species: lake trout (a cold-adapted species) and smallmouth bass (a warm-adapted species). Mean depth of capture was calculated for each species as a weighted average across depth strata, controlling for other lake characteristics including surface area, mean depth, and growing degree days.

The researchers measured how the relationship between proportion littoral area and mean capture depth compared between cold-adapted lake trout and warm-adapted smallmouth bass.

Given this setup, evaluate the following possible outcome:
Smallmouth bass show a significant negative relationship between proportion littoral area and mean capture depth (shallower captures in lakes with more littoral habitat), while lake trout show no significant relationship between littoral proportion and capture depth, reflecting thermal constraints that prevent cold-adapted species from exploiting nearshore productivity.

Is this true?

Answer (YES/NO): YES